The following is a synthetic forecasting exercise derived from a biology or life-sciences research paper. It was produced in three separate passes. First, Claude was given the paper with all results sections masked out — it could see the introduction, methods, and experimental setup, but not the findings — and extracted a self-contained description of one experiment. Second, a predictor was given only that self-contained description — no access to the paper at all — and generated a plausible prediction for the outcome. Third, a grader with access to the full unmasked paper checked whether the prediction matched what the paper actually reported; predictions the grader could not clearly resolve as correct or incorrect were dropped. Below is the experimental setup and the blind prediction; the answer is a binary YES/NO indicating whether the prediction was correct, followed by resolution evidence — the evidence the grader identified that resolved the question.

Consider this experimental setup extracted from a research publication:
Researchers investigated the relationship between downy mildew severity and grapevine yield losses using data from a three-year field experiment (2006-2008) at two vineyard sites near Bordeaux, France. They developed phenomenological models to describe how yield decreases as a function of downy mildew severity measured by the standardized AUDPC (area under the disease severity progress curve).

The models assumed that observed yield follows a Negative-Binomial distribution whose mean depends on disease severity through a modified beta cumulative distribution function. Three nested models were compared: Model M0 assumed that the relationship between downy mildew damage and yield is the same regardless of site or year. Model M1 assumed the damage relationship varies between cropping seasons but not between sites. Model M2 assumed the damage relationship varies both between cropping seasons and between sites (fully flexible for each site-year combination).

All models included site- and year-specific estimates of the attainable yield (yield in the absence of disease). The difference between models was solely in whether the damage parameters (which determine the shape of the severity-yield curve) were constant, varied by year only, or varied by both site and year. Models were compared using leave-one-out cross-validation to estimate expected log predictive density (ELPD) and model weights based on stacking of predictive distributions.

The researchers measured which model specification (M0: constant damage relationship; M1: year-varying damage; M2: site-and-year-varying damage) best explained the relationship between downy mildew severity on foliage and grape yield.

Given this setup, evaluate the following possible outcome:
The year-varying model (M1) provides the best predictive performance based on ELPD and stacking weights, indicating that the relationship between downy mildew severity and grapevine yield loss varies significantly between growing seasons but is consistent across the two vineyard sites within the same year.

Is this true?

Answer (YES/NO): NO